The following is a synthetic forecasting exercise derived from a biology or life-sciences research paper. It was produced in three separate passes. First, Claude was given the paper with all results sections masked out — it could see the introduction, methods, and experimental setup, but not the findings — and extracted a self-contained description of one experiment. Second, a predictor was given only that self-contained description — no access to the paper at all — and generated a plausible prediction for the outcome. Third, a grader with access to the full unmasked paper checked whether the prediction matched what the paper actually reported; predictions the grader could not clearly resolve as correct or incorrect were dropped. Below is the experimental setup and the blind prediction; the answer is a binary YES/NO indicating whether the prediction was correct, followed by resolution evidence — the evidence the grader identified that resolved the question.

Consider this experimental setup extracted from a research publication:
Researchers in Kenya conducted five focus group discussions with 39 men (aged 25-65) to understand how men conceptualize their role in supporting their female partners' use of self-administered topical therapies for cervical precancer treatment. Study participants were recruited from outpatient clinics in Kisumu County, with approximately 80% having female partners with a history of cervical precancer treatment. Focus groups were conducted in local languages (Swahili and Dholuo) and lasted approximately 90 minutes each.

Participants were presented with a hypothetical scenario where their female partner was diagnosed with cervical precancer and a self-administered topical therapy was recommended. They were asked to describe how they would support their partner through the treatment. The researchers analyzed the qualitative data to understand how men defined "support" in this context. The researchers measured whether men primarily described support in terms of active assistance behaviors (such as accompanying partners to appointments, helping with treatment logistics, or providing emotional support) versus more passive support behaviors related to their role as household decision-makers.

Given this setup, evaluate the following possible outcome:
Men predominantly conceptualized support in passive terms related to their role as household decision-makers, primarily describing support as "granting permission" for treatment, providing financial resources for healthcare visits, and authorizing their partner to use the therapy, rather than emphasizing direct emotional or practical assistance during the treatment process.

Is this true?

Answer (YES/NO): NO